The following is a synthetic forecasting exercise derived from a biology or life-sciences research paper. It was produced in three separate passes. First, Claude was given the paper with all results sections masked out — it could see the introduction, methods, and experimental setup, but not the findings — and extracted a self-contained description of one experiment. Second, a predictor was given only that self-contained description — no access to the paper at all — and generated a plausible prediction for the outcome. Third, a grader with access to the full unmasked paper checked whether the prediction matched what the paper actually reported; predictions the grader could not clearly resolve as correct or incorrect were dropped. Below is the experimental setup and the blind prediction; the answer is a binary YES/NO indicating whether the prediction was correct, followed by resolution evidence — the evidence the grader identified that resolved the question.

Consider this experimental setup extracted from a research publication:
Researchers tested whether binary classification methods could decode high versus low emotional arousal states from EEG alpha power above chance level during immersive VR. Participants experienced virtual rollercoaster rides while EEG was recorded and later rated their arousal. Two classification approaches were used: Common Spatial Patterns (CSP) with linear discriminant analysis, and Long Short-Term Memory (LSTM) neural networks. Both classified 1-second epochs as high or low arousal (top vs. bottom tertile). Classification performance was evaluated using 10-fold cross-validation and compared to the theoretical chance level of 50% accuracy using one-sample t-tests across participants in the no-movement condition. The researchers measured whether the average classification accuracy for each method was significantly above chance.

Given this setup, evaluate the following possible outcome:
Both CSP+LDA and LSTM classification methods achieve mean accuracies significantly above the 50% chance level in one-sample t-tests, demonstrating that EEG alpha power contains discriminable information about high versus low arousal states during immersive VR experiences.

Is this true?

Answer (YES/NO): YES